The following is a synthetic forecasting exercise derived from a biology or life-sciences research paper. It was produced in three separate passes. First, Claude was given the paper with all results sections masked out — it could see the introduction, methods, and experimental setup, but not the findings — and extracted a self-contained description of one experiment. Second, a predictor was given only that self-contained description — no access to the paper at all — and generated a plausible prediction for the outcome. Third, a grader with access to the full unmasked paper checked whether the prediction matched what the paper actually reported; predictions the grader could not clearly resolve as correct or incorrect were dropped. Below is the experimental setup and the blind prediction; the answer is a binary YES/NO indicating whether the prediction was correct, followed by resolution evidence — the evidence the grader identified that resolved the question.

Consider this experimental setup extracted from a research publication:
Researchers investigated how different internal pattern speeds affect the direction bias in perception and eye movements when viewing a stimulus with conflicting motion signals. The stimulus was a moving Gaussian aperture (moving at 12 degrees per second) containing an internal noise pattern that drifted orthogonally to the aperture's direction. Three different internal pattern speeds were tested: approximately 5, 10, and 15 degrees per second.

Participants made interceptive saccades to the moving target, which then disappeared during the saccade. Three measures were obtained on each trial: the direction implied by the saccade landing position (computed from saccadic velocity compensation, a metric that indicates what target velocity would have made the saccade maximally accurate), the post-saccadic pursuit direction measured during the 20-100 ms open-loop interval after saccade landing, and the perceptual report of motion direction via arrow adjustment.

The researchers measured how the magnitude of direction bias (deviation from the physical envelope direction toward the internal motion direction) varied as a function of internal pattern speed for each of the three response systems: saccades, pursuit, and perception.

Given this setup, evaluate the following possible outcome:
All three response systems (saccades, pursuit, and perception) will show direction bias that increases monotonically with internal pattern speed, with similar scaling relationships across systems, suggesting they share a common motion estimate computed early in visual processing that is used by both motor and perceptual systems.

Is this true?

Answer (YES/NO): NO